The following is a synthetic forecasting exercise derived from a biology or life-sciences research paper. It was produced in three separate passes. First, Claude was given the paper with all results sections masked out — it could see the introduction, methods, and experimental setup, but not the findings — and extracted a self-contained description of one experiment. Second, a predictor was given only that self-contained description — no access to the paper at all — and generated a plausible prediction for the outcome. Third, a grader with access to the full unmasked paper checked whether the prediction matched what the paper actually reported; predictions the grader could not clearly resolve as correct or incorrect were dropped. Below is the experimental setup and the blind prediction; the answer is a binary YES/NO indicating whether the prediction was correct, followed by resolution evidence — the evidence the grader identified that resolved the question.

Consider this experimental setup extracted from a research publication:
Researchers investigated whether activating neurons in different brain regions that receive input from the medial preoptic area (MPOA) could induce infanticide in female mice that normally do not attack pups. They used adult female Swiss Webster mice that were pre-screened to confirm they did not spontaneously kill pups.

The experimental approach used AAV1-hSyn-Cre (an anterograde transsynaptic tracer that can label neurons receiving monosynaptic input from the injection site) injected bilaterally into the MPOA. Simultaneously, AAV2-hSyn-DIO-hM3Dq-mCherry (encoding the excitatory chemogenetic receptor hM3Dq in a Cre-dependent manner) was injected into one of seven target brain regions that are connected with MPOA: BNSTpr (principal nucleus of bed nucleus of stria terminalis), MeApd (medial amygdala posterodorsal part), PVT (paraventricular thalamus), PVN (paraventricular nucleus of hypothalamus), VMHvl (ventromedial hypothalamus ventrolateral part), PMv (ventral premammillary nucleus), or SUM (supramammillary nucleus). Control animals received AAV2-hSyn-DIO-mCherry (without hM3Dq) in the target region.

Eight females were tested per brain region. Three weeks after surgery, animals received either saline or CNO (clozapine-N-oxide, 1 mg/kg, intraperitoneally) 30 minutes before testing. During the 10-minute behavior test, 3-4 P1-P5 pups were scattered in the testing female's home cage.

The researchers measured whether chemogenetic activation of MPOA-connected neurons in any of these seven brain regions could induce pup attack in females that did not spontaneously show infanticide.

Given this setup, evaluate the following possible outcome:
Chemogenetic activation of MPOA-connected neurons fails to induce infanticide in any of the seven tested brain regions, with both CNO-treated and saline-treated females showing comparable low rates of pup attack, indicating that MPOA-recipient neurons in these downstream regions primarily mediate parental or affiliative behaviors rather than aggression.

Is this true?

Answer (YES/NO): NO